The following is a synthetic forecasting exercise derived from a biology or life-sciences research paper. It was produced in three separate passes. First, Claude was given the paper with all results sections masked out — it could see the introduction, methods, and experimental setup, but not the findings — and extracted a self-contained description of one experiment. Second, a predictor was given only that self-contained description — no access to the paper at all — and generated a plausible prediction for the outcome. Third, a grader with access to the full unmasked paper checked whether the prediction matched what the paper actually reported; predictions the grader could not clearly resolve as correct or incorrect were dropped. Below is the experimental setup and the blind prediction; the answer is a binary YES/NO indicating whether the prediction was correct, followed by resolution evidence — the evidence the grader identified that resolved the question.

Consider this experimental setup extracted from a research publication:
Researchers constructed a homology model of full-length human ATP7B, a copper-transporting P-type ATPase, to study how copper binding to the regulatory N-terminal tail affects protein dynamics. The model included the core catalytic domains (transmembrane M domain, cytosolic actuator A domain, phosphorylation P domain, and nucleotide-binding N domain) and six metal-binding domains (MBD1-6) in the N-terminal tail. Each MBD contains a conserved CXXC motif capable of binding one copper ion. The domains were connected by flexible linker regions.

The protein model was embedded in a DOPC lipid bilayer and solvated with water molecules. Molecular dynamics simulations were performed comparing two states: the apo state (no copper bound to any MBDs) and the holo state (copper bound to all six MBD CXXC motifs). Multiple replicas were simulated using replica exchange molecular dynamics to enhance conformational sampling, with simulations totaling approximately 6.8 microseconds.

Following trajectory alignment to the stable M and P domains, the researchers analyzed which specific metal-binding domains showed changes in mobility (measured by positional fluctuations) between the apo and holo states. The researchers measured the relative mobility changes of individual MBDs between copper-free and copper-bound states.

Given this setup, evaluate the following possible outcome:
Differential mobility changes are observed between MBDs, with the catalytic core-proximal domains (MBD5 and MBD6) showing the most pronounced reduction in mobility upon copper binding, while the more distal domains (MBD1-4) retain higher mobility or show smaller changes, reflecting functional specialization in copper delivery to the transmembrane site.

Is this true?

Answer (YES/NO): NO